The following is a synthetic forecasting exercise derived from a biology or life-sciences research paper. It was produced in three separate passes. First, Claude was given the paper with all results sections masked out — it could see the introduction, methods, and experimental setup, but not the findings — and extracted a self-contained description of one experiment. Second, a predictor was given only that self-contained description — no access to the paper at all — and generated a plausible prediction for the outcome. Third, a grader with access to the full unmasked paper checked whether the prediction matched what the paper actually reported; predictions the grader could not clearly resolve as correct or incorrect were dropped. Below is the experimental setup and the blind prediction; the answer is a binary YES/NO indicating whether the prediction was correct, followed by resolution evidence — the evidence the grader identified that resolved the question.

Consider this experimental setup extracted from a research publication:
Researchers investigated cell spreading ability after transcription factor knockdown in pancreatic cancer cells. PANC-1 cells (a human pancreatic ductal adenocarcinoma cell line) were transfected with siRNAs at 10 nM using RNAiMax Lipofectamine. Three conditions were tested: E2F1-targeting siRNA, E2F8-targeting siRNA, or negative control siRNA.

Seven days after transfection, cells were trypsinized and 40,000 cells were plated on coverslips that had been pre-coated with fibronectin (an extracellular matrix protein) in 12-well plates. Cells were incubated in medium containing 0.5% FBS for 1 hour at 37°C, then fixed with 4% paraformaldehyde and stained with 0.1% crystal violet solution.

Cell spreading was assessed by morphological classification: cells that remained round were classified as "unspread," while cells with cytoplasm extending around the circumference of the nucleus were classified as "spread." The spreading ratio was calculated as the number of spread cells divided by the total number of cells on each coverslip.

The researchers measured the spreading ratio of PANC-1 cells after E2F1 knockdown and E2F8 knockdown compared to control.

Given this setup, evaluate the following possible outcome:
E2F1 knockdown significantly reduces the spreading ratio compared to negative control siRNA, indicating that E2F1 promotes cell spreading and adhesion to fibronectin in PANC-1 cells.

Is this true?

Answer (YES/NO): YES